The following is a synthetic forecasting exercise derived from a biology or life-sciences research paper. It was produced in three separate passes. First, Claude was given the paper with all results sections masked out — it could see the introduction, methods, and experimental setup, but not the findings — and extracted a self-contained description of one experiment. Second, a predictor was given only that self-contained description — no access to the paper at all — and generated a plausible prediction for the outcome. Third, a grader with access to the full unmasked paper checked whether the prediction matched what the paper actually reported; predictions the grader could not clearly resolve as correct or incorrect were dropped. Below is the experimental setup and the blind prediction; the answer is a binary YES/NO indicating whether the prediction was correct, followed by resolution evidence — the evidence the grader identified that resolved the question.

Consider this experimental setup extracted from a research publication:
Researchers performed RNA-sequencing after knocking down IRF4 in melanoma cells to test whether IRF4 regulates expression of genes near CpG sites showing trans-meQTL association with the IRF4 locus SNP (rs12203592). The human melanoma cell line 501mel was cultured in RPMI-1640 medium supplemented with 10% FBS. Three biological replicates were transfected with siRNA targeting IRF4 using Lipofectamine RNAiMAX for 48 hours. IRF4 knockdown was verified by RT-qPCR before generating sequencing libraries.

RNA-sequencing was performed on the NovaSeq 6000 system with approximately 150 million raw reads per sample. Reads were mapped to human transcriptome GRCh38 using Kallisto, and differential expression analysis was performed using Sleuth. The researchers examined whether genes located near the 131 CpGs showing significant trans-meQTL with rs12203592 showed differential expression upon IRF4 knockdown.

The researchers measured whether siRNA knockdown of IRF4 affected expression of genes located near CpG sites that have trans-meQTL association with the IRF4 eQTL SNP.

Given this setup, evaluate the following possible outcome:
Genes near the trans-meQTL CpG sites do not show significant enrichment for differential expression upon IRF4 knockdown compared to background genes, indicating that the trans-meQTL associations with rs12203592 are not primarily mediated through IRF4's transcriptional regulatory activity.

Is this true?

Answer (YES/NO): NO